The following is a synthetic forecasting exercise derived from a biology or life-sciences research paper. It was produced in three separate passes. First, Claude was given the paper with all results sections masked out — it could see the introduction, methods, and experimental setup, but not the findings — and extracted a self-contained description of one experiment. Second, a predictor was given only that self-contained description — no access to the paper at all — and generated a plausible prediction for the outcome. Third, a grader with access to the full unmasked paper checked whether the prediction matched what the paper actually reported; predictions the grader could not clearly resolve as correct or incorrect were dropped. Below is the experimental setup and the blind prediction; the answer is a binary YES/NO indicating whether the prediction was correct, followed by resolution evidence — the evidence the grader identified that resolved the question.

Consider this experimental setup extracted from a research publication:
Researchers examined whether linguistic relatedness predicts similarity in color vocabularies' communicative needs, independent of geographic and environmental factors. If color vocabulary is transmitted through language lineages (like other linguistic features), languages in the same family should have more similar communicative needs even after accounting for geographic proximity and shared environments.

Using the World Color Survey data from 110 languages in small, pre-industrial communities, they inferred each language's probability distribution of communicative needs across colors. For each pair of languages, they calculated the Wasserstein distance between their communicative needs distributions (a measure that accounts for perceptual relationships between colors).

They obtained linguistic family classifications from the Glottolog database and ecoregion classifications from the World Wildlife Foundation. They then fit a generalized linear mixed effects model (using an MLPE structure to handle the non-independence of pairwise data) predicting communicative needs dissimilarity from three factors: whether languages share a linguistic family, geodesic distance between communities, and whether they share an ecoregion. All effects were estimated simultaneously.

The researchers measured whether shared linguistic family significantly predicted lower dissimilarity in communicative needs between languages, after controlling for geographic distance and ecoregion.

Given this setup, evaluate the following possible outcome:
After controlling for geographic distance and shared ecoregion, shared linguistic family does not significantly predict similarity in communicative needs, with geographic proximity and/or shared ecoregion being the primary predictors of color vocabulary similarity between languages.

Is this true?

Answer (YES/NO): YES